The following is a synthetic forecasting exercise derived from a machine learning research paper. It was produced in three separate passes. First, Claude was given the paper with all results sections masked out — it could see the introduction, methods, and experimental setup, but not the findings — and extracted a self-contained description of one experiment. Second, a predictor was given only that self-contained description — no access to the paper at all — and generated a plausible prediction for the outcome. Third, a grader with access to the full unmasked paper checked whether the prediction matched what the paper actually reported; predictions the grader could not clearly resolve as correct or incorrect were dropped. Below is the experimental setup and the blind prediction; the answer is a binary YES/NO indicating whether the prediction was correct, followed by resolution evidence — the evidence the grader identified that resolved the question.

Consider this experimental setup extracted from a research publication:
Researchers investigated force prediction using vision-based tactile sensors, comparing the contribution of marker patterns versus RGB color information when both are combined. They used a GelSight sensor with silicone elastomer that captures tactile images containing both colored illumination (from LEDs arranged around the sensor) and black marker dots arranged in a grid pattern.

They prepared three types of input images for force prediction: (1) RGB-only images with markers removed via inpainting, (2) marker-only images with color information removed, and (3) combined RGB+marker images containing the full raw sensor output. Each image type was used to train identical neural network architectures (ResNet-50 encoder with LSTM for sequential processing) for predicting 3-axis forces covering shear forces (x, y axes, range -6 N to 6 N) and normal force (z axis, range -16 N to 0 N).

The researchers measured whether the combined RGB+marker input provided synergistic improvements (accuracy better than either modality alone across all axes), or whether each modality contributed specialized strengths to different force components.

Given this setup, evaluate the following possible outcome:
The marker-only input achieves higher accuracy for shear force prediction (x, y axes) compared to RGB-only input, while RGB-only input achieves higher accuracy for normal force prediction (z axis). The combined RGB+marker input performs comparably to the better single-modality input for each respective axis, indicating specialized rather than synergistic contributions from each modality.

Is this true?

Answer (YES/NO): NO